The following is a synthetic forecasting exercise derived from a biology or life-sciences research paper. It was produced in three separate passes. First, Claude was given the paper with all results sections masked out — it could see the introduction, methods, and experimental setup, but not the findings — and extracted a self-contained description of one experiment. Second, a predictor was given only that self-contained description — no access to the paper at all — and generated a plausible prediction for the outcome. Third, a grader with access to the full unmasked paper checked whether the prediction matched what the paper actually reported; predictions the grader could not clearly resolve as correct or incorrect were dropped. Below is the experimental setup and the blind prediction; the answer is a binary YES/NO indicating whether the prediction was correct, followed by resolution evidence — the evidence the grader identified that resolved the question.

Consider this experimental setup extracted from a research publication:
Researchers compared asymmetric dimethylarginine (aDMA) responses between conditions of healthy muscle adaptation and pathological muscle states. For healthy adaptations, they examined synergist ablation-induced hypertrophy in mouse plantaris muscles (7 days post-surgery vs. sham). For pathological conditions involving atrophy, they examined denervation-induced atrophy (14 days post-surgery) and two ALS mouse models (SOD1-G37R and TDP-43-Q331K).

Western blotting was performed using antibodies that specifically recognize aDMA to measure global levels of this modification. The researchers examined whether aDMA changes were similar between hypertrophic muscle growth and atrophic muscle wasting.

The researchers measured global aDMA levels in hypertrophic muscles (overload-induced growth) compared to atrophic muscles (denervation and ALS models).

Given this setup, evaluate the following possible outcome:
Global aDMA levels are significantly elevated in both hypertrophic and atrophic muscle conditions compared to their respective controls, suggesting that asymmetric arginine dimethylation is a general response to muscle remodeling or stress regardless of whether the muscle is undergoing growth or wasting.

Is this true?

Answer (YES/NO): YES